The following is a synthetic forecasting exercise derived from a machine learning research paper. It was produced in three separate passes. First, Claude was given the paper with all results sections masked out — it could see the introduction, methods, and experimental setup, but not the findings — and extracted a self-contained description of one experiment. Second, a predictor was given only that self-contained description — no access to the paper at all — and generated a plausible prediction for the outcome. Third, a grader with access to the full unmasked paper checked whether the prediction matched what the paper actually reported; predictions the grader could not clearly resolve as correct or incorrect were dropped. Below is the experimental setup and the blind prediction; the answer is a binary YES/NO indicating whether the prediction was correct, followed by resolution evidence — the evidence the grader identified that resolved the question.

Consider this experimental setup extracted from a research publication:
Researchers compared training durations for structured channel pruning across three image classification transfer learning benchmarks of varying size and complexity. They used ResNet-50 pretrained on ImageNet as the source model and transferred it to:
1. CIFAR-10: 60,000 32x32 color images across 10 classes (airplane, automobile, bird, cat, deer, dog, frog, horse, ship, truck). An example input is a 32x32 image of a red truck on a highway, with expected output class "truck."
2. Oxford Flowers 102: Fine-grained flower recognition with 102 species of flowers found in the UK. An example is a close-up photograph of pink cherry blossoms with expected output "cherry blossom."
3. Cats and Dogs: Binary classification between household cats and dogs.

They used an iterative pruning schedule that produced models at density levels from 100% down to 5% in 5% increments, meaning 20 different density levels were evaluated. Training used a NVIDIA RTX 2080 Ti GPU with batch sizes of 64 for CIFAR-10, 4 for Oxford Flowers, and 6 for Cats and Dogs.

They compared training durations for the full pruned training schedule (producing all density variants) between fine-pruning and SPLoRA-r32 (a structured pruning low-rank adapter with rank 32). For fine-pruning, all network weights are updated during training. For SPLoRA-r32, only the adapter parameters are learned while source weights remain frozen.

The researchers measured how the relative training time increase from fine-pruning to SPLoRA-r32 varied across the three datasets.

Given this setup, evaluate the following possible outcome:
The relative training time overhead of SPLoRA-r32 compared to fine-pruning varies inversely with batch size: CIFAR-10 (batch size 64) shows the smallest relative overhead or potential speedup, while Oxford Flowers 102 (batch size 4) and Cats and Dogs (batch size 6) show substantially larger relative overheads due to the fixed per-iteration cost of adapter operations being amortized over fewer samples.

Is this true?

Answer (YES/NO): YES